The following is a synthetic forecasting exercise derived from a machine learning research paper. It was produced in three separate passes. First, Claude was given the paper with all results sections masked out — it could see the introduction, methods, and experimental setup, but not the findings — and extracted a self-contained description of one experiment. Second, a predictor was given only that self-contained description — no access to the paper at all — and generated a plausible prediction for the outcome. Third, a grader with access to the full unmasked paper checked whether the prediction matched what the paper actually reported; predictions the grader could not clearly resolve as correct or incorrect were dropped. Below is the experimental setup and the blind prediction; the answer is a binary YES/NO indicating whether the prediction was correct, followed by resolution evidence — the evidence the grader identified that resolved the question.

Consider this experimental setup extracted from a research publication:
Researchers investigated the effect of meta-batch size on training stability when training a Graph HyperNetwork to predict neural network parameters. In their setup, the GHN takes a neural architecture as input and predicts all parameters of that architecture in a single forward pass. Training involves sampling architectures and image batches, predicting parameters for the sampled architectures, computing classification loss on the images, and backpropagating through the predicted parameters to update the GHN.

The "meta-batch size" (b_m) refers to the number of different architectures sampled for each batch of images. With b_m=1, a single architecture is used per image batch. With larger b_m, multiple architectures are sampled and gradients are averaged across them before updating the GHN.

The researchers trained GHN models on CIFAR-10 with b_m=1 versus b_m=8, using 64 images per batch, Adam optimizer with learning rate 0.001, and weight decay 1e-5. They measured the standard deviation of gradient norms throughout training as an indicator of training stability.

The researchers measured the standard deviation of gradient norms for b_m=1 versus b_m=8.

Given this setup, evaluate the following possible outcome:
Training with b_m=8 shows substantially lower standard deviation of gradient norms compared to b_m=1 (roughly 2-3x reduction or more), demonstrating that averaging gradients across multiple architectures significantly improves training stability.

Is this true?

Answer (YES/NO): YES